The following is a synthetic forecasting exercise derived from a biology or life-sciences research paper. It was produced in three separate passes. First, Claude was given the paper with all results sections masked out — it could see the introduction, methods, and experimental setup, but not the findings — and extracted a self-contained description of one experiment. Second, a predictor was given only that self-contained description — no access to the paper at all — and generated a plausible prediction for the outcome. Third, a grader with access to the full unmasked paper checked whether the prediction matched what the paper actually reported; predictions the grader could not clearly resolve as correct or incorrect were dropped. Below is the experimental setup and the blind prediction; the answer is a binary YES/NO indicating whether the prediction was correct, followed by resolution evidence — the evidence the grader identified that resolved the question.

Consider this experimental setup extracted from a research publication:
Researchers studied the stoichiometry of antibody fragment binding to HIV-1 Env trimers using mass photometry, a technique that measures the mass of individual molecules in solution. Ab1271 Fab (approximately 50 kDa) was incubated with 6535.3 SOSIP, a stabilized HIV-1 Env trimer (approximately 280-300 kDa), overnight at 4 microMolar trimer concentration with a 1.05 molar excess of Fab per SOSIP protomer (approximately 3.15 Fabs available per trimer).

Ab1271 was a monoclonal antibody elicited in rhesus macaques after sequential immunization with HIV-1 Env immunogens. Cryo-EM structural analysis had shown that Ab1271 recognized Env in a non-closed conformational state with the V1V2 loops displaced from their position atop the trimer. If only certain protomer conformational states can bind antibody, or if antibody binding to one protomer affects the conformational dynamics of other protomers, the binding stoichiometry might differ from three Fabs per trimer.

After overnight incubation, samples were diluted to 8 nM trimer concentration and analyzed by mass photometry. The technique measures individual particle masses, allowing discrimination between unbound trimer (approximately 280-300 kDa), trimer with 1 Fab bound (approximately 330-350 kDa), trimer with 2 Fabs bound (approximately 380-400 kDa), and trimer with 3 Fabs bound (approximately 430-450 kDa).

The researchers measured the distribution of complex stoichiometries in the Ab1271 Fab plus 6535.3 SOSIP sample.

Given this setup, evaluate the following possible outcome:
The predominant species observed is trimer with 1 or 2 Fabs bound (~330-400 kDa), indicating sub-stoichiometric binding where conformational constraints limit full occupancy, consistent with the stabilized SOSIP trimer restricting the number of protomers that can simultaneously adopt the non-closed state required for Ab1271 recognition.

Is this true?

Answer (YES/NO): NO